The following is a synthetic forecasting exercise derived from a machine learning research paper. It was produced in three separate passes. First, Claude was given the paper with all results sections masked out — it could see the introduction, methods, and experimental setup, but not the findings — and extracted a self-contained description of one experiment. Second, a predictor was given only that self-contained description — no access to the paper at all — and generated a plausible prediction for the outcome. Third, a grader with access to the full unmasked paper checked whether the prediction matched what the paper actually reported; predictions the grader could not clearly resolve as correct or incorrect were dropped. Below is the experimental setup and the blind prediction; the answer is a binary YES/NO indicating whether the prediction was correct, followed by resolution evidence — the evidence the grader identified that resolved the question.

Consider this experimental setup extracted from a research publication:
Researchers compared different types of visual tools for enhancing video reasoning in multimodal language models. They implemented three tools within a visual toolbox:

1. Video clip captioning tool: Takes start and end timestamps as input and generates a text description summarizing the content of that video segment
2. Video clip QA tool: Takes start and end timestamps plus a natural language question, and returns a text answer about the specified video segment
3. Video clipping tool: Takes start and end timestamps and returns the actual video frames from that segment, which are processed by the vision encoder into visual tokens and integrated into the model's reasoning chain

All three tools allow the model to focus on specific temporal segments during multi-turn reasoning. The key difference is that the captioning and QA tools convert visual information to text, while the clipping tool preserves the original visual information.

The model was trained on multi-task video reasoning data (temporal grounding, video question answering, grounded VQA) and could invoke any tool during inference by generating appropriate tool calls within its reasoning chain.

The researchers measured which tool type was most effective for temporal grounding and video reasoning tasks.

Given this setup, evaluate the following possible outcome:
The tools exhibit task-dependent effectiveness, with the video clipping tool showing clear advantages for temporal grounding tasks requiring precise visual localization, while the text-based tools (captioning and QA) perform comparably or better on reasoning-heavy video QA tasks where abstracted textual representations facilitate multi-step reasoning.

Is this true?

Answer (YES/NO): NO